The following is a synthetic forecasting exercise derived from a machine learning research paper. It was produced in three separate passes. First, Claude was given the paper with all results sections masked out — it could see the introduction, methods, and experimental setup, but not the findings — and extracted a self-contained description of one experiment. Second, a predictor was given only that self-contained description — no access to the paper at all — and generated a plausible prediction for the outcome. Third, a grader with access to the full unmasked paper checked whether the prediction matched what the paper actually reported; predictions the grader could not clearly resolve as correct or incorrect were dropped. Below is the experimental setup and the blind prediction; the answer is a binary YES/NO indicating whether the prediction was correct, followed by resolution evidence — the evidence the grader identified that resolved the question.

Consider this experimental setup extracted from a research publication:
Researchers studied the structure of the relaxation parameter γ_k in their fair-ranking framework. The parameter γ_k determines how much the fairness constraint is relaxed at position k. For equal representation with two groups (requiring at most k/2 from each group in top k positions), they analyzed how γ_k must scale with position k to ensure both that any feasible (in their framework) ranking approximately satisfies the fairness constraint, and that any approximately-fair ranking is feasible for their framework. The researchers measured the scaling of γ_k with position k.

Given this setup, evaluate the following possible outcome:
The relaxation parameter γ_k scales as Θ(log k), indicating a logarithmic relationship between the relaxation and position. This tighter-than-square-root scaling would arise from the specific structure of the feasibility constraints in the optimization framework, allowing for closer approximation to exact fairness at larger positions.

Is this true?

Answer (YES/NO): NO